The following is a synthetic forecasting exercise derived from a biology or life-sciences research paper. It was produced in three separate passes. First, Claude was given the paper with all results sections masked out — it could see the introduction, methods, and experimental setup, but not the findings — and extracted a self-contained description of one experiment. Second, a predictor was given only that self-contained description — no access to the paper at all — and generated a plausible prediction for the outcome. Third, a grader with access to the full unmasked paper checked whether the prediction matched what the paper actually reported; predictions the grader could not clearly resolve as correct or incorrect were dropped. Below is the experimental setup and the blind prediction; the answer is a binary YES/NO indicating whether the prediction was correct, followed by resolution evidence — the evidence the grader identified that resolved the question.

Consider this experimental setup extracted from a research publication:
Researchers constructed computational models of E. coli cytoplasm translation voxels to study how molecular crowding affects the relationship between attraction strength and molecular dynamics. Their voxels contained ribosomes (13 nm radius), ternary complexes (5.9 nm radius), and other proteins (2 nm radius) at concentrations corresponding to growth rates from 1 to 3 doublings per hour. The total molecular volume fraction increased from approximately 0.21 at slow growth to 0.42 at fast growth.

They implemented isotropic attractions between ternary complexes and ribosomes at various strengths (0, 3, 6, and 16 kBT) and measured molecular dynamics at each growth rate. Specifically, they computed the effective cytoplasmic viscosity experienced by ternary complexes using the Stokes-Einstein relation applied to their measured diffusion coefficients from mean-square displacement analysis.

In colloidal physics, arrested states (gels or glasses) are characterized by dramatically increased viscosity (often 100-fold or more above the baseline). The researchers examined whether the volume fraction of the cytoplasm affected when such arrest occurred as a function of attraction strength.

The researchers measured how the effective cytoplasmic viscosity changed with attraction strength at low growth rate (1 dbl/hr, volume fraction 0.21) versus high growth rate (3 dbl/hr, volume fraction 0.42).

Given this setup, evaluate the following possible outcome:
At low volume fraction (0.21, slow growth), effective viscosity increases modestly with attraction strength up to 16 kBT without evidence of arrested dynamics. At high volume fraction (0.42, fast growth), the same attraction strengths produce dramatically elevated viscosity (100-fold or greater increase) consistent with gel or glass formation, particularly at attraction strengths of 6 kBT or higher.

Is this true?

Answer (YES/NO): NO